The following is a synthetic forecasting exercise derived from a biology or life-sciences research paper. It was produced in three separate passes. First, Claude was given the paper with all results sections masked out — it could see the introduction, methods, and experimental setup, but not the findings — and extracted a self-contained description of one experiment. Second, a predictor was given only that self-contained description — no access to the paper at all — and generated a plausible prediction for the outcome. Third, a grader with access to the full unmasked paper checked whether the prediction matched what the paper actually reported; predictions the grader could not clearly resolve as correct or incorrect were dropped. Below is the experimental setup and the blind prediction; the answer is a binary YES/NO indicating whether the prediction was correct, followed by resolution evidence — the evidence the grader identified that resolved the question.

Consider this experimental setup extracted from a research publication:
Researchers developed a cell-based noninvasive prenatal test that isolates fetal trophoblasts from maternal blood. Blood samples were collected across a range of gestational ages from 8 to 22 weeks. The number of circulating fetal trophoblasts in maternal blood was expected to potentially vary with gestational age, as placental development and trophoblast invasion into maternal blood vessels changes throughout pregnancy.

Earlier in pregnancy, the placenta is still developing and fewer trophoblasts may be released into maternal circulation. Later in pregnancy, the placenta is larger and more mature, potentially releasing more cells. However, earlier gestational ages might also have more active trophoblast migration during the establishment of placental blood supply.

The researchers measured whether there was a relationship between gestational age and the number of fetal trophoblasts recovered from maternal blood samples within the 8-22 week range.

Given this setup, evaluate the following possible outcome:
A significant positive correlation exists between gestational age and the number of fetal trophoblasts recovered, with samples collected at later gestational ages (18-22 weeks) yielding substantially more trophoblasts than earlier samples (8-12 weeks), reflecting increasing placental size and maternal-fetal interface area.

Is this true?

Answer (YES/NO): NO